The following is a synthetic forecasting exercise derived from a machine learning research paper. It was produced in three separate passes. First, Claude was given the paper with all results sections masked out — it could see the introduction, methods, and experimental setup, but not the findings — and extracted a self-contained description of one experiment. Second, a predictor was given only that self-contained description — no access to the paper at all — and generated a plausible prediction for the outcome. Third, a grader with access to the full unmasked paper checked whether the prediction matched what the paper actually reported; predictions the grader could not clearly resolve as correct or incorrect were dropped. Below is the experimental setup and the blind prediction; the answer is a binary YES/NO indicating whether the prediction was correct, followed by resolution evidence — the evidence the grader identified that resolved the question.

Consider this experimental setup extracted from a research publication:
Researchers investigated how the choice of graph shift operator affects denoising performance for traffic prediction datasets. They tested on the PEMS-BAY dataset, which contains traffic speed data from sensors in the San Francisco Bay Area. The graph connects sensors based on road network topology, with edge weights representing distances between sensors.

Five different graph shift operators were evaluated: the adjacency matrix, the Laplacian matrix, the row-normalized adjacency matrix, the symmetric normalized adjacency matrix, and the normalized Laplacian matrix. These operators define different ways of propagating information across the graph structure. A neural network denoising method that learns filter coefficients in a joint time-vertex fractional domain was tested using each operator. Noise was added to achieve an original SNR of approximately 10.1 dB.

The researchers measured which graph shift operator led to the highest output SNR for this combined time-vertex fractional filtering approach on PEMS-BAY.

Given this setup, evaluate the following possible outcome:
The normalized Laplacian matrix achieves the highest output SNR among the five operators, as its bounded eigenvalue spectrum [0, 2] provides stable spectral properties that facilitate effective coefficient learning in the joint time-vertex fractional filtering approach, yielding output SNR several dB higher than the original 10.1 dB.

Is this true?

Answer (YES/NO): YES